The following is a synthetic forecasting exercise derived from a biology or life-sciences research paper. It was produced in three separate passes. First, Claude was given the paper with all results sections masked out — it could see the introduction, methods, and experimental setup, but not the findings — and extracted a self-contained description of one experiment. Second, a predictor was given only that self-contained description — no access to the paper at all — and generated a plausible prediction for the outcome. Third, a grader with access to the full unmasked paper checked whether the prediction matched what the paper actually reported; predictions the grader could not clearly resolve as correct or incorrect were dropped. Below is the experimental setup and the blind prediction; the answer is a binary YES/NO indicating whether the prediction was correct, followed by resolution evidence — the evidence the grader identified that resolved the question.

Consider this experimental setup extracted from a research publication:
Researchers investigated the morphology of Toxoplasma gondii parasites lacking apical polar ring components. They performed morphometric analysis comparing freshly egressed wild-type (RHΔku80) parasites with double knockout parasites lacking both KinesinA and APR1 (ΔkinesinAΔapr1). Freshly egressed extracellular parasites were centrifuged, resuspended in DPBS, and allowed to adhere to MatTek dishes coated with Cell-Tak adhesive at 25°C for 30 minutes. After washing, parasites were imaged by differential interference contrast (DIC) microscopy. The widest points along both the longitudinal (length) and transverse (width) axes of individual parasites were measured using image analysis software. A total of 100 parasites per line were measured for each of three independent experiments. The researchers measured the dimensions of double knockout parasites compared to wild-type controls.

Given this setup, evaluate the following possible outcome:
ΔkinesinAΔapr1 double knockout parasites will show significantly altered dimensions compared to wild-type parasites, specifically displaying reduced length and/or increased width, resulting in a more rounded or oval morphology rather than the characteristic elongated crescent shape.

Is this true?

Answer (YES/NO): NO